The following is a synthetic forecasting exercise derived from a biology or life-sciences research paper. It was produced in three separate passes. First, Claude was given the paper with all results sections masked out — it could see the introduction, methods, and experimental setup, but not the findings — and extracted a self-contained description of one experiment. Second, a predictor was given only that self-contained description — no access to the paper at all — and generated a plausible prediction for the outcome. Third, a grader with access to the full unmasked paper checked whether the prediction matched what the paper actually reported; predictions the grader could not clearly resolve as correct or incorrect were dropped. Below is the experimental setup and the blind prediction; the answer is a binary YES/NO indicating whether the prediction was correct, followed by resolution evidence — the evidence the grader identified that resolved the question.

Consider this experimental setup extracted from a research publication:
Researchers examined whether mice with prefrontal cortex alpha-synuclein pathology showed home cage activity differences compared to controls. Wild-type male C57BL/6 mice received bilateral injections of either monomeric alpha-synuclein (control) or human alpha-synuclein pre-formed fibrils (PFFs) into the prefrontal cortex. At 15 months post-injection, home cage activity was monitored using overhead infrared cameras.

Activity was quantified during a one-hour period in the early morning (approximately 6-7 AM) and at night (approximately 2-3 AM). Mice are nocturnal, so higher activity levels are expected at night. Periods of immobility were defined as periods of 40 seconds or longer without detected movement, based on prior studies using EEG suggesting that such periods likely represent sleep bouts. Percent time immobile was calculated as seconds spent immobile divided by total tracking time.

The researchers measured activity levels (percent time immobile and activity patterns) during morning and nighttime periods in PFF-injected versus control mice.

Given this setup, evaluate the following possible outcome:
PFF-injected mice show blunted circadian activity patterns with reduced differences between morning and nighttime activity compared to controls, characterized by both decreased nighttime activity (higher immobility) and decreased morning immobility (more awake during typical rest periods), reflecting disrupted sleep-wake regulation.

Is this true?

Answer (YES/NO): NO